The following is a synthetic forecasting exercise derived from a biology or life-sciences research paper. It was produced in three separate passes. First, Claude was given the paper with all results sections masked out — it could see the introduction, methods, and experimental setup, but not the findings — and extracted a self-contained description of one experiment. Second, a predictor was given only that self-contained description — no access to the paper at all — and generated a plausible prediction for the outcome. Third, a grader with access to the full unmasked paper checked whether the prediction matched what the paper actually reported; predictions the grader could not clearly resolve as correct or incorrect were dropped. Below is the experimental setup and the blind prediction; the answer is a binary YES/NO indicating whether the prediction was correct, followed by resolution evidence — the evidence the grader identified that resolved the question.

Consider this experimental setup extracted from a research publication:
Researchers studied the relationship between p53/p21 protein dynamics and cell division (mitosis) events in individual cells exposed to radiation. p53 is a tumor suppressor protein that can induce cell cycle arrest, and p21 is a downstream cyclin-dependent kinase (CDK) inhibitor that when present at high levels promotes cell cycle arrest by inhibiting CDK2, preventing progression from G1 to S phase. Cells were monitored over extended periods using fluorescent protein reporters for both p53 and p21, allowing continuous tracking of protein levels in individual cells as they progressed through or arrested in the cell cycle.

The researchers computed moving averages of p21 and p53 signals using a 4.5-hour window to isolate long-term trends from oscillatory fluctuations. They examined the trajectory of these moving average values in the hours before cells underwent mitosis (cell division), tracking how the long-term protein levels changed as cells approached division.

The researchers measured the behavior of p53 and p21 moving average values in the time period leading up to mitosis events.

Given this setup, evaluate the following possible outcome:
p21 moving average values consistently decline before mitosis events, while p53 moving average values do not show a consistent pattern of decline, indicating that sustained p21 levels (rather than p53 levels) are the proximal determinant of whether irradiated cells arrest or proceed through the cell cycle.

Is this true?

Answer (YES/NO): NO